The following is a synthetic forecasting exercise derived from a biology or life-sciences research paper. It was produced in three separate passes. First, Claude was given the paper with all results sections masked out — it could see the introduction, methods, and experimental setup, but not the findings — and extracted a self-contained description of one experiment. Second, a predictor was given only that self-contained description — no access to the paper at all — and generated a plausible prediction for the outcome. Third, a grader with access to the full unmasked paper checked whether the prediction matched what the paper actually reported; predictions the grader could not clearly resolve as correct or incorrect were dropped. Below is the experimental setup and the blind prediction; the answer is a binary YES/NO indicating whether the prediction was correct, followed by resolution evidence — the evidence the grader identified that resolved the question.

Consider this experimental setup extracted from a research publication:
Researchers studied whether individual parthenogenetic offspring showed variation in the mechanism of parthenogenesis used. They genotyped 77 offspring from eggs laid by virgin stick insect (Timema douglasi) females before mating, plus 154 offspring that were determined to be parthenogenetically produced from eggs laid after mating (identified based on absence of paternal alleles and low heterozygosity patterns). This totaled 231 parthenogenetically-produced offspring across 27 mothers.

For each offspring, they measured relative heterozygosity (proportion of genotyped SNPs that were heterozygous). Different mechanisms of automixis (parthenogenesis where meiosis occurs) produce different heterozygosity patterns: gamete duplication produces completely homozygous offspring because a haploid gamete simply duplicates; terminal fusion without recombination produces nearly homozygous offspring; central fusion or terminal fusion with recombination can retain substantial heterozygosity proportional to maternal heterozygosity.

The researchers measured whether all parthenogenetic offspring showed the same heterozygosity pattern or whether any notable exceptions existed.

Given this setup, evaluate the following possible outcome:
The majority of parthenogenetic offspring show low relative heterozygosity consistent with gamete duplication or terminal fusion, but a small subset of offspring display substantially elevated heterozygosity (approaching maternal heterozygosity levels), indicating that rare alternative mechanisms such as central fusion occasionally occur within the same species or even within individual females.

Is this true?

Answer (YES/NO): YES